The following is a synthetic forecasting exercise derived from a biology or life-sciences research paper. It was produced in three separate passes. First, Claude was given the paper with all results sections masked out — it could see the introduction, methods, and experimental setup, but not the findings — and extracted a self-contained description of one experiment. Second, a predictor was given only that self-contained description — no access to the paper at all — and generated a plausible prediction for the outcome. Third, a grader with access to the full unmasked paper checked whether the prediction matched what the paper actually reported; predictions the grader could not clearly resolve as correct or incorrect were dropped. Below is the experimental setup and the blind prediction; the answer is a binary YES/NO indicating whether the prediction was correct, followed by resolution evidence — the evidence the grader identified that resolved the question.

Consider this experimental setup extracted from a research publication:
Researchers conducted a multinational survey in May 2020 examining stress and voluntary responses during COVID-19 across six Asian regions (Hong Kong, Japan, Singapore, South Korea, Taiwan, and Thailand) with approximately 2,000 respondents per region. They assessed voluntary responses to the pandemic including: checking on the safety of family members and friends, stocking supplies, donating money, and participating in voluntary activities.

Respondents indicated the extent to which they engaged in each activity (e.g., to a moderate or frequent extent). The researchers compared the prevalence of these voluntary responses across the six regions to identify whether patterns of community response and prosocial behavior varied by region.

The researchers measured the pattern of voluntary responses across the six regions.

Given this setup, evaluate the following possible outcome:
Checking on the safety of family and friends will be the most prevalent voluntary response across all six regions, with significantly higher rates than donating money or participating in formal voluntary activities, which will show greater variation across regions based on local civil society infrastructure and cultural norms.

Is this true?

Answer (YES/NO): NO